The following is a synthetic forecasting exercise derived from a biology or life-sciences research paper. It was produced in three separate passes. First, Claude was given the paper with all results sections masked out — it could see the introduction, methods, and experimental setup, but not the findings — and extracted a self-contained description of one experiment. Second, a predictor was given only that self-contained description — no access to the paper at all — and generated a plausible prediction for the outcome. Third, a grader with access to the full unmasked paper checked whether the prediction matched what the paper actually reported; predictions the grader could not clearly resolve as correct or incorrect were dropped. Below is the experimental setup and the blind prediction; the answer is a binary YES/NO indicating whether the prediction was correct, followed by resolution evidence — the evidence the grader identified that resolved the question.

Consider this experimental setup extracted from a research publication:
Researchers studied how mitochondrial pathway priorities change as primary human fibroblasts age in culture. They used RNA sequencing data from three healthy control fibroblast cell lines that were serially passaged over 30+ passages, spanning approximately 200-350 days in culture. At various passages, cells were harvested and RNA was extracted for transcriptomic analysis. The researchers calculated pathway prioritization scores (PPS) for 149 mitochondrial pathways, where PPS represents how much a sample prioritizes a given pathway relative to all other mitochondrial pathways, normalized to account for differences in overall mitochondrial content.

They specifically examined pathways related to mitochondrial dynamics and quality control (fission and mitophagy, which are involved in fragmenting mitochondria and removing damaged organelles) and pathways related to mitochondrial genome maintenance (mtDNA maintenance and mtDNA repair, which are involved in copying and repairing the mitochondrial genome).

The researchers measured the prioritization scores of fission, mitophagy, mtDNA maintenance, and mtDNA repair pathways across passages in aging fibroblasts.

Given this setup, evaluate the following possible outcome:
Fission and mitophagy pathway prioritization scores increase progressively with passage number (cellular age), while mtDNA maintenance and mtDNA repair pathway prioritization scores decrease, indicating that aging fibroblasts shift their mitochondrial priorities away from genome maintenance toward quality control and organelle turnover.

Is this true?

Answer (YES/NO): YES